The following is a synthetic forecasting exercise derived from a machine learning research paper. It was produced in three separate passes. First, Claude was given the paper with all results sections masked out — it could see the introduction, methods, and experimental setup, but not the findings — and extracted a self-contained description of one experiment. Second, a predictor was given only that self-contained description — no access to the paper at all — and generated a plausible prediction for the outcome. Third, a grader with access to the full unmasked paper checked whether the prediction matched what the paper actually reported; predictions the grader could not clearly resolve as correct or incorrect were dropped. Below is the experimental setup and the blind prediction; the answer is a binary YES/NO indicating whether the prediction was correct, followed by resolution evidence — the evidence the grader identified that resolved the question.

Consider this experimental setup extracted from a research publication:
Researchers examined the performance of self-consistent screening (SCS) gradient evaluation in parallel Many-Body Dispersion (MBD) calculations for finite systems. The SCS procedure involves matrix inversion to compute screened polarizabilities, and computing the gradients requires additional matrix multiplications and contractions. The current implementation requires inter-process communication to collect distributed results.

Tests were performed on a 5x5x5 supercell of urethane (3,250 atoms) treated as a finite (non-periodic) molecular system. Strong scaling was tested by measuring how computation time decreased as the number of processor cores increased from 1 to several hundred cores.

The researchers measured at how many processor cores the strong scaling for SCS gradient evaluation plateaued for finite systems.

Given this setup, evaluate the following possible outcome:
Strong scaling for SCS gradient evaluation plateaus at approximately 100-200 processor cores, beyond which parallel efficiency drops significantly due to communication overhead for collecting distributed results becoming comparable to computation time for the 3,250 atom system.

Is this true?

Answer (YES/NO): NO